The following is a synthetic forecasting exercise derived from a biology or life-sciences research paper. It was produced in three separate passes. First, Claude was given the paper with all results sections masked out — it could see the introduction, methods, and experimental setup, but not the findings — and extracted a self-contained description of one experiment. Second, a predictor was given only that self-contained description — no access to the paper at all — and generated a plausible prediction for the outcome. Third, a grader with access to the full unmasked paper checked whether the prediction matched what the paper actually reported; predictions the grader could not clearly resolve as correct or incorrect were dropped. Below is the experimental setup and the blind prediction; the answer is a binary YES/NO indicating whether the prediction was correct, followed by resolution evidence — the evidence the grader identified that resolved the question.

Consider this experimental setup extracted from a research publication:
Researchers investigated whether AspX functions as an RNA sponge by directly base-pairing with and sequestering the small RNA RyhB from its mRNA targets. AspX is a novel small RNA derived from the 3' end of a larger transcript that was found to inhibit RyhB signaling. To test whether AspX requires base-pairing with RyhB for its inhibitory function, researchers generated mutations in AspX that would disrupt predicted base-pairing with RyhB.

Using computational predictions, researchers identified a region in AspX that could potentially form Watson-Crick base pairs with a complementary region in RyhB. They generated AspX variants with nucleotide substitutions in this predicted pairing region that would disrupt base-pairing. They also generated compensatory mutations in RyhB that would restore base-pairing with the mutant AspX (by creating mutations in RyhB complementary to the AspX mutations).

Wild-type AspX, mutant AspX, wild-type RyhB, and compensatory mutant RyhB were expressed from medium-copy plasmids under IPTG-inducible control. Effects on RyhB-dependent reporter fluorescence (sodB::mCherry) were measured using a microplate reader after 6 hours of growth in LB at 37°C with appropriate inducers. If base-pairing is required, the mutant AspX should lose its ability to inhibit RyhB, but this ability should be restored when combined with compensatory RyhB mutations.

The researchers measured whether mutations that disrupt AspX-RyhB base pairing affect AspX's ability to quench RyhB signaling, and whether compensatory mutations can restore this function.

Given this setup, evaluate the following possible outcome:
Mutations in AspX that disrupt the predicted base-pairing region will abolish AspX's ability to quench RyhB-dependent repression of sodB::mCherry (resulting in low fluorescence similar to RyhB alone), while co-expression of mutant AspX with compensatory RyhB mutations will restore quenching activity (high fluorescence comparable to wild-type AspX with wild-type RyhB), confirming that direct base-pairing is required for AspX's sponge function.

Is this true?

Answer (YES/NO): YES